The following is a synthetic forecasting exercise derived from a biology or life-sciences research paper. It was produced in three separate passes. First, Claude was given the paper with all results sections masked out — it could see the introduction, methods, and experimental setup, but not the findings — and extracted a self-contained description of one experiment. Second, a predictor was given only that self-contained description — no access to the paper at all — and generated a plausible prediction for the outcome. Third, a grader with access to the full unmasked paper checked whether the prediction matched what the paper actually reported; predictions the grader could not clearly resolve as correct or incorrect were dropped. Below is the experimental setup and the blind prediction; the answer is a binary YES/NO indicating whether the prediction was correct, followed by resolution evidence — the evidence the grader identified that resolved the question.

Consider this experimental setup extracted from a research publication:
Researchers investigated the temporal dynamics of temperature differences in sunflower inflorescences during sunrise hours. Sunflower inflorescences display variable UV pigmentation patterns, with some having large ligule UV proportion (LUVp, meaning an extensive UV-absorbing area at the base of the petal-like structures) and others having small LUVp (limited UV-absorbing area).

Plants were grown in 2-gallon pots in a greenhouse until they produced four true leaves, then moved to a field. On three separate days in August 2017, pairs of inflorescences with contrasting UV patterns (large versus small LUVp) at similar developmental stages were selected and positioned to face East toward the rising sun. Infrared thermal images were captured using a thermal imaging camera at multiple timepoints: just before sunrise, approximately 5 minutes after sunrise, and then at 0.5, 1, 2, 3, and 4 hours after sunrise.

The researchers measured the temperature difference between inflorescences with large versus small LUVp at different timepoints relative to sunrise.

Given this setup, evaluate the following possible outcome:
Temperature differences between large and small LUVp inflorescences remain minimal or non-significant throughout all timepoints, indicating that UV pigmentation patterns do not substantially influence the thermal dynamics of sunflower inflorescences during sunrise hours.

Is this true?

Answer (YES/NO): YES